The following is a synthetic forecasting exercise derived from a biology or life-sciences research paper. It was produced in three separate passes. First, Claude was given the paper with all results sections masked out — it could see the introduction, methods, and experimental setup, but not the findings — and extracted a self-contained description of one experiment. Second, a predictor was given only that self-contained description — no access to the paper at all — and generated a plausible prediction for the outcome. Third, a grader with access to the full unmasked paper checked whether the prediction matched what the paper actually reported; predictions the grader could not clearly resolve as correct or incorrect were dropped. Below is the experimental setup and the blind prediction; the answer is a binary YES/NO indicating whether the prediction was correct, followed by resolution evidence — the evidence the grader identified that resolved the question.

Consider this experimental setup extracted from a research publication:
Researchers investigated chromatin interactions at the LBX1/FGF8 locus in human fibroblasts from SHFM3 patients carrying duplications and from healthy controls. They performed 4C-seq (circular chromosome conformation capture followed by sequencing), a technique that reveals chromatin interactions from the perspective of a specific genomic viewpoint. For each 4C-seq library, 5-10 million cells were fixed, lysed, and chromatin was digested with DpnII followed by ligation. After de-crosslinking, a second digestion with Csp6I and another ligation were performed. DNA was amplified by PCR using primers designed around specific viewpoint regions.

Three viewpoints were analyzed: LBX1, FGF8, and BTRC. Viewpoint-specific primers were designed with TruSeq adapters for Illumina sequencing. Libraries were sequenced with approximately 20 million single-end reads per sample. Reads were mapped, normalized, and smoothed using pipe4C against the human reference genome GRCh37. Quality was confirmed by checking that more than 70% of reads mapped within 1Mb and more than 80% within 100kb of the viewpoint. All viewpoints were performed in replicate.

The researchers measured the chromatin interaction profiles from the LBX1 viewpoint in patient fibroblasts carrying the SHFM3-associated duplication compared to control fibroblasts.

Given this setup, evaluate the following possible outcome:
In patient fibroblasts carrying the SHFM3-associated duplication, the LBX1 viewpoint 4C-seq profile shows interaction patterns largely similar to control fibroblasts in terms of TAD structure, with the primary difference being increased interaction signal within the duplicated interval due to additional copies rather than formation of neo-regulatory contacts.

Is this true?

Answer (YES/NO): NO